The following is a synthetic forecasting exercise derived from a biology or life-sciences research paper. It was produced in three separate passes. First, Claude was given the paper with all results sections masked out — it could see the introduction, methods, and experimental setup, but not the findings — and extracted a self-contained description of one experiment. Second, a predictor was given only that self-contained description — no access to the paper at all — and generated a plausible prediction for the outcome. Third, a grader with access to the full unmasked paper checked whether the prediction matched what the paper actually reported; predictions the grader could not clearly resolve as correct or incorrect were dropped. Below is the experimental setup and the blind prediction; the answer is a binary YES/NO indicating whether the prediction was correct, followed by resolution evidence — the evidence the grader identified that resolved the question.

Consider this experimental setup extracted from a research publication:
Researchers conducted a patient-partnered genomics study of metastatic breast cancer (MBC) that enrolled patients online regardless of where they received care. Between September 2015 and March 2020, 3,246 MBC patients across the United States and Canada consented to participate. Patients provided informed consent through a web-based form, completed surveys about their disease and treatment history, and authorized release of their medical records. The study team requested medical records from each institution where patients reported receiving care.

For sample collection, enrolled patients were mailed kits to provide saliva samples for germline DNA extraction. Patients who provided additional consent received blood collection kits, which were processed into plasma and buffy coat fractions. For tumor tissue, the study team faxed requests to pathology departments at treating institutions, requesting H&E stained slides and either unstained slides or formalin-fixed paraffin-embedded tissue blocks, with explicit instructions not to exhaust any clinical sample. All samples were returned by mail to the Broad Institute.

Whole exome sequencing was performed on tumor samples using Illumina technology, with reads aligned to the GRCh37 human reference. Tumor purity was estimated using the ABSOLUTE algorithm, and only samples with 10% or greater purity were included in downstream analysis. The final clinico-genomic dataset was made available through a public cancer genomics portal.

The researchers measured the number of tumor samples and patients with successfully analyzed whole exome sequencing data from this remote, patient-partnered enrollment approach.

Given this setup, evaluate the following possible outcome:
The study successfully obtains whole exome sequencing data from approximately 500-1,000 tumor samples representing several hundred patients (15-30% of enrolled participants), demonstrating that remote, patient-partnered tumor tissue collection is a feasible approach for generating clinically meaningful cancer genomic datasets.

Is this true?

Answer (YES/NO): NO